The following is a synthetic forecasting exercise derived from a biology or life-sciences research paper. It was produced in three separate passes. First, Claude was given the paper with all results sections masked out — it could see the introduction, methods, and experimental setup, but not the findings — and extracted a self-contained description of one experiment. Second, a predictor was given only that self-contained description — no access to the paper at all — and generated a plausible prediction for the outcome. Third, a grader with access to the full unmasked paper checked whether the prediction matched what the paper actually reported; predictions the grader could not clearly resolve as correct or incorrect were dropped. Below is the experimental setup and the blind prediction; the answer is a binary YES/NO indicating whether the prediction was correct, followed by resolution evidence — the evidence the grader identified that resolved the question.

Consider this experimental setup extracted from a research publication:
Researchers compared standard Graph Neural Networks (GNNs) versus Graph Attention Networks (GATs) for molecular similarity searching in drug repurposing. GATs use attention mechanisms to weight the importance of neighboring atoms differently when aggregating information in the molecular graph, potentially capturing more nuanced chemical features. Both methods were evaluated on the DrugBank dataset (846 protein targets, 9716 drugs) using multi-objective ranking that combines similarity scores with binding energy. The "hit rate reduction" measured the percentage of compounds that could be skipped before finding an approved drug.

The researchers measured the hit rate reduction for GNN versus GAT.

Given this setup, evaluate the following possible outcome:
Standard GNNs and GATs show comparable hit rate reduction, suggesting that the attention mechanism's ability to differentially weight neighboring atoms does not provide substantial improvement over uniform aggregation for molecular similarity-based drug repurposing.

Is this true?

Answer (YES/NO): YES